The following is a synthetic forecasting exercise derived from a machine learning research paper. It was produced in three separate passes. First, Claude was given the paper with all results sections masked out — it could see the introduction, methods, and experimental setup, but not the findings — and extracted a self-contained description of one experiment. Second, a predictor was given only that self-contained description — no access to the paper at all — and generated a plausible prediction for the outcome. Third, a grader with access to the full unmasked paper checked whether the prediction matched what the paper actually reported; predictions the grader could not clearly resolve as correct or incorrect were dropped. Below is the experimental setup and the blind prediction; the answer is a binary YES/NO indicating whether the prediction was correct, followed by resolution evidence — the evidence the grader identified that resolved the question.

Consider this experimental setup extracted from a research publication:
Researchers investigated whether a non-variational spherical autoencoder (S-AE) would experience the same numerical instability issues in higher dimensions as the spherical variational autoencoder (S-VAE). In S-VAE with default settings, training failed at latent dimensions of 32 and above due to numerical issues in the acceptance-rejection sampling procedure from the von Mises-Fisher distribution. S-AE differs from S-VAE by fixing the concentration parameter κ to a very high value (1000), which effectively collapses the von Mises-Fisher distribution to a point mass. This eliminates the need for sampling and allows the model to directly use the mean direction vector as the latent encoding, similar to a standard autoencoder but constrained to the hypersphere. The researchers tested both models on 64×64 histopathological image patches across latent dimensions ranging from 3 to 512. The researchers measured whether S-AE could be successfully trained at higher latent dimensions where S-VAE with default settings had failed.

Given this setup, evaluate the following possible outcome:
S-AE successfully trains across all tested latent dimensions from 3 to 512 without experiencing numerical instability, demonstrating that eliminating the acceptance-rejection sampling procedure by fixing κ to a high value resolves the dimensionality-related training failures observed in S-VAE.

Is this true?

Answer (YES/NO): YES